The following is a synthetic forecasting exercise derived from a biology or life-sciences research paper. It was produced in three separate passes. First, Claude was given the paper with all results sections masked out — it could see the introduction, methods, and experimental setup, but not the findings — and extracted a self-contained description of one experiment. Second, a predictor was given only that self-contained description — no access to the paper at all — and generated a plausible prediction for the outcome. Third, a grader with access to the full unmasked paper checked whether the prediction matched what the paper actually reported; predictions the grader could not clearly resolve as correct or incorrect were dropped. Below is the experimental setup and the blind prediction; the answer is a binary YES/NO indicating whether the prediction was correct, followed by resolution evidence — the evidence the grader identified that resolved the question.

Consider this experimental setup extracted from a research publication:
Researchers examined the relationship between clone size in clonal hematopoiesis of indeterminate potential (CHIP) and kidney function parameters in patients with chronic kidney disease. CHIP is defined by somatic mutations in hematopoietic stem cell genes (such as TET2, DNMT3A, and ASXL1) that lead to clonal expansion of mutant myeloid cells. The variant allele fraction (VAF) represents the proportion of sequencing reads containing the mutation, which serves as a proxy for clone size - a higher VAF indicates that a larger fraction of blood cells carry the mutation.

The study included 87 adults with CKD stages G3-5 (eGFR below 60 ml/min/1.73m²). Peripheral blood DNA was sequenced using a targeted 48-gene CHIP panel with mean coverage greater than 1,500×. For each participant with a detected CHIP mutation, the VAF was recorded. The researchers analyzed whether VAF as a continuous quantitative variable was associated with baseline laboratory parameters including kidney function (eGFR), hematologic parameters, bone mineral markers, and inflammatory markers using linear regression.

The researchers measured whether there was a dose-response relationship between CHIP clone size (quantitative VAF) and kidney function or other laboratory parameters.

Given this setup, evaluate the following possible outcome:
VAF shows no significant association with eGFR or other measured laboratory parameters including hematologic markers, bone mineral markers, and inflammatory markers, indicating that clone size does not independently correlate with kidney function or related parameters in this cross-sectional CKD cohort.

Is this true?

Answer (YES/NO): NO